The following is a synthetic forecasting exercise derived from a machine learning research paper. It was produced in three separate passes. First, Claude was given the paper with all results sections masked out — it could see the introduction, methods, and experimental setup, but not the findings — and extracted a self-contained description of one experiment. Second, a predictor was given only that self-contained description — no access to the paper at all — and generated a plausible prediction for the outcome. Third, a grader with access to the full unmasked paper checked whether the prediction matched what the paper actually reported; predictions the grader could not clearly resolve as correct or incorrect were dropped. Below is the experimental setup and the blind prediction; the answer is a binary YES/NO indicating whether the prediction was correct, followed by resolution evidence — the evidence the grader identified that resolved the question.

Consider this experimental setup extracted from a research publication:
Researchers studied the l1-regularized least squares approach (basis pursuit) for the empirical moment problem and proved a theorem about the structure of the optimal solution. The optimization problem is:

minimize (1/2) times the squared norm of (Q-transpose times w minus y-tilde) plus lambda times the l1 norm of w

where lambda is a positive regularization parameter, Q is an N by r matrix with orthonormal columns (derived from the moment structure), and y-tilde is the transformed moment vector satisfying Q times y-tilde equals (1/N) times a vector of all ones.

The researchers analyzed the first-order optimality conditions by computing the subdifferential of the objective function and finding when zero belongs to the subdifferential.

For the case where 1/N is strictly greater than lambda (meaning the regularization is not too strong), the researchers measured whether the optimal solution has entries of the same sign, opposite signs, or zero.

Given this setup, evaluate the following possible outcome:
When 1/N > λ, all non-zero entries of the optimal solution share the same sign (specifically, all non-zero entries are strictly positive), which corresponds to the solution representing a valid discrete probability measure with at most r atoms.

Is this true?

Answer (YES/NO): NO